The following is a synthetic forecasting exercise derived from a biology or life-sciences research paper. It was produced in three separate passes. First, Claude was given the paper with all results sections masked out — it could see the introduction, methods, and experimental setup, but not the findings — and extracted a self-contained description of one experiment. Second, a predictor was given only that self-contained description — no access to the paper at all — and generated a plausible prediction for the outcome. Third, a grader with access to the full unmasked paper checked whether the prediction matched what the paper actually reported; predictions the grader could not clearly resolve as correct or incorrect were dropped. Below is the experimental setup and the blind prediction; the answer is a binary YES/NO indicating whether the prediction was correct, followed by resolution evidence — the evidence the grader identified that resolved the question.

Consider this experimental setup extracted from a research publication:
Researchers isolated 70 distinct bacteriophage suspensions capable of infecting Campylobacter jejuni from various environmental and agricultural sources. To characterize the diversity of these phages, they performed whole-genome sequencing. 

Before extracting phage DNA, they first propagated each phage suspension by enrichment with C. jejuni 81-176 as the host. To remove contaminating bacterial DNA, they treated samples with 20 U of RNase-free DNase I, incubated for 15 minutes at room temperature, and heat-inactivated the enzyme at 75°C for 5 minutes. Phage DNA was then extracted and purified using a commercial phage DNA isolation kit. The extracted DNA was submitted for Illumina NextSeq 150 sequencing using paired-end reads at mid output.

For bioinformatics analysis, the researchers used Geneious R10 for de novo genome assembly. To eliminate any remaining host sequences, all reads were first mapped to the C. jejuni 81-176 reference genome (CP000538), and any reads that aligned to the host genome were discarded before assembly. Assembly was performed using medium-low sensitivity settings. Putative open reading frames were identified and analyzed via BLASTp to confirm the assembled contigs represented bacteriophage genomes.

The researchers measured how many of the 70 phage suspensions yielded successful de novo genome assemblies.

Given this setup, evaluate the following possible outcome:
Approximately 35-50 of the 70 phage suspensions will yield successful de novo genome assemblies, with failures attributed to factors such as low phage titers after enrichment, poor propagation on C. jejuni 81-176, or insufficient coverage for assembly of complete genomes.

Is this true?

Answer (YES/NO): NO